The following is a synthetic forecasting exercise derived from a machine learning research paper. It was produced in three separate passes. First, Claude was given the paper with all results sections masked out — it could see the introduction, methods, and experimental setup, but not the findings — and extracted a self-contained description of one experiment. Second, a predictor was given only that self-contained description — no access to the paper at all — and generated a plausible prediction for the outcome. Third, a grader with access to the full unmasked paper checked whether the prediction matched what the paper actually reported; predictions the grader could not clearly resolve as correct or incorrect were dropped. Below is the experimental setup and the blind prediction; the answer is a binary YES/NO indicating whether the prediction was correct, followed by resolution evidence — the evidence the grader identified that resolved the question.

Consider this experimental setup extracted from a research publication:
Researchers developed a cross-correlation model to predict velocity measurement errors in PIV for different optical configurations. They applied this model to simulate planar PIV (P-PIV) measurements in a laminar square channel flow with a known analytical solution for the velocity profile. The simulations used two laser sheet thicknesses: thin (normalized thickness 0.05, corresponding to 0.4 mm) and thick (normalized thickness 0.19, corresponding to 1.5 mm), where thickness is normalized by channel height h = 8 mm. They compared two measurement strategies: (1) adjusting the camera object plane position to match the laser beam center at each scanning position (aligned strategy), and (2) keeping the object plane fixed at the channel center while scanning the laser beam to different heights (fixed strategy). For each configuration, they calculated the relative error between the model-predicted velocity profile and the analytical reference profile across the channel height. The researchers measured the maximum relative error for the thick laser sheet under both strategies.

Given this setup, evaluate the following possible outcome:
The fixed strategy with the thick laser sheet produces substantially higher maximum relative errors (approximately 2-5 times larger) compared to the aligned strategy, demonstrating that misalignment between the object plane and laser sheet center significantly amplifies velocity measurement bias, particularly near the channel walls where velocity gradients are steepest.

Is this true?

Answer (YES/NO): NO